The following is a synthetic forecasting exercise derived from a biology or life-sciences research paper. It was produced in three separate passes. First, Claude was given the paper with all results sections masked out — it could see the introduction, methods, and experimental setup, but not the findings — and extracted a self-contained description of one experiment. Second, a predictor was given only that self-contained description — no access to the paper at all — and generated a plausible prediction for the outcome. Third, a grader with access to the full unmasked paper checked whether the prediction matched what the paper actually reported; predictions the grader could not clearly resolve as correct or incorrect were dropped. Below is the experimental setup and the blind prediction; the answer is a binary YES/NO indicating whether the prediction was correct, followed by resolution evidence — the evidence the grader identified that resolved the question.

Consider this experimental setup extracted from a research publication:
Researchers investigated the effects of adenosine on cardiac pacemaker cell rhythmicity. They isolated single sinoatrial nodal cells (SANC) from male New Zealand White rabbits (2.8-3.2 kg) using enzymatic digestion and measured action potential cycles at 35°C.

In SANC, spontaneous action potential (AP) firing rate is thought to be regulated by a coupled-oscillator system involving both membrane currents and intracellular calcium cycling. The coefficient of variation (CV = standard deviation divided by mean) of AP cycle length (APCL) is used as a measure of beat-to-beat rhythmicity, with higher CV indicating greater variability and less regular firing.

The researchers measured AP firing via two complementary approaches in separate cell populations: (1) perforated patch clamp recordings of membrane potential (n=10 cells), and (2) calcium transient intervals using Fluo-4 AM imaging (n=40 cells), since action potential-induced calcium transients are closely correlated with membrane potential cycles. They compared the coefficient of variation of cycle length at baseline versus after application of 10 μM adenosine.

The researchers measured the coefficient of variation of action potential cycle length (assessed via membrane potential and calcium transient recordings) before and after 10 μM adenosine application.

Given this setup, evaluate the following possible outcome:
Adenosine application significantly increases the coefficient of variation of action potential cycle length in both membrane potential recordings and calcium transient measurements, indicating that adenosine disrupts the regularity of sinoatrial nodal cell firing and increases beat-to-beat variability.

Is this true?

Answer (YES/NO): YES